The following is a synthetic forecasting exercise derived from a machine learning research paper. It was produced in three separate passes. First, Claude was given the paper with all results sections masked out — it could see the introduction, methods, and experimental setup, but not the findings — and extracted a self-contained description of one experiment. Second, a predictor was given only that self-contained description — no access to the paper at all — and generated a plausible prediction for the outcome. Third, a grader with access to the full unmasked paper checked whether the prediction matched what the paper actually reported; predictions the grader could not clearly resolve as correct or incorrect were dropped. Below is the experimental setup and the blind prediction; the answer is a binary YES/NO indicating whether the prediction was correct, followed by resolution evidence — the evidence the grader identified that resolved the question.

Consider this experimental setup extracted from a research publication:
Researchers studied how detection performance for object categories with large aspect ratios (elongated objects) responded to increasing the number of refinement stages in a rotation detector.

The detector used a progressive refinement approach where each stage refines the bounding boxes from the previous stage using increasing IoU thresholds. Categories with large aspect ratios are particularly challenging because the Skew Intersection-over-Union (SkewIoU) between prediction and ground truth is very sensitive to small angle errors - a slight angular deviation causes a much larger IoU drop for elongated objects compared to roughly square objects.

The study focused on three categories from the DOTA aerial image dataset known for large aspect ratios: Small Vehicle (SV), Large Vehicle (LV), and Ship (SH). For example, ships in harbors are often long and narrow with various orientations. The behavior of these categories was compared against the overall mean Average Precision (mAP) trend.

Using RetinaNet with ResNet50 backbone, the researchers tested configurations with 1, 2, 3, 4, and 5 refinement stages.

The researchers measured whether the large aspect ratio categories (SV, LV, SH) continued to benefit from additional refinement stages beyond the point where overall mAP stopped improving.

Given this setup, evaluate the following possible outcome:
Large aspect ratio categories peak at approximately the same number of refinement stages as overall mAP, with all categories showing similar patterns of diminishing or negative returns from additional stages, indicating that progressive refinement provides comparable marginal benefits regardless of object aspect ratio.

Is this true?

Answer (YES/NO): NO